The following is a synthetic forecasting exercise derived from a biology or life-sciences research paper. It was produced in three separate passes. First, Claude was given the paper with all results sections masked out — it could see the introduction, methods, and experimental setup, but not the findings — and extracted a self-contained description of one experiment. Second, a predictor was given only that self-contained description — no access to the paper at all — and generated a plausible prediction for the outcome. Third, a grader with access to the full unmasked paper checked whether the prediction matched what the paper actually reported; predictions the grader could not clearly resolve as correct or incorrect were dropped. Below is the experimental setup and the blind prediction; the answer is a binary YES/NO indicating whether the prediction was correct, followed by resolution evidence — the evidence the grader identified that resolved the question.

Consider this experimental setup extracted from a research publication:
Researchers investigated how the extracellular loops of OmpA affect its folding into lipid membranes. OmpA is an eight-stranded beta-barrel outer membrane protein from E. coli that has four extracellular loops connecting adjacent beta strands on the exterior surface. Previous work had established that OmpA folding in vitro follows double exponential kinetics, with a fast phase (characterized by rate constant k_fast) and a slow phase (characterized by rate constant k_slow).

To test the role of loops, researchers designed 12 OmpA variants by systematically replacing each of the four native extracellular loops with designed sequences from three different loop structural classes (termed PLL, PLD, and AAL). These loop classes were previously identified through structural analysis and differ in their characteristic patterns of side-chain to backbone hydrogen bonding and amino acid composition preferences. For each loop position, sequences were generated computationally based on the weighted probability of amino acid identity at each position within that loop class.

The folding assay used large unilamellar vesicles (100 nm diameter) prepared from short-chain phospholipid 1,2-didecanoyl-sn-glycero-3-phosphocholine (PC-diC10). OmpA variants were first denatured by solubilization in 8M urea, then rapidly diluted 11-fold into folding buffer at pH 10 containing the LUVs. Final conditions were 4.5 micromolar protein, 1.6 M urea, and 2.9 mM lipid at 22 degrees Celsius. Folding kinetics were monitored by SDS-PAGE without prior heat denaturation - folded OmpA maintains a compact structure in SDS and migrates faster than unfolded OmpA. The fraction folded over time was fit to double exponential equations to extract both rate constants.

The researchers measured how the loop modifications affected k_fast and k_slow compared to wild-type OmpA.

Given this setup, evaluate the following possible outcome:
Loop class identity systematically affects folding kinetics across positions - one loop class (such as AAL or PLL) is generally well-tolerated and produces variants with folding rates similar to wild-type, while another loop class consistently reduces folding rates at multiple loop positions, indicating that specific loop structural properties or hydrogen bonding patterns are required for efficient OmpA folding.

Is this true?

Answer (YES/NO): NO